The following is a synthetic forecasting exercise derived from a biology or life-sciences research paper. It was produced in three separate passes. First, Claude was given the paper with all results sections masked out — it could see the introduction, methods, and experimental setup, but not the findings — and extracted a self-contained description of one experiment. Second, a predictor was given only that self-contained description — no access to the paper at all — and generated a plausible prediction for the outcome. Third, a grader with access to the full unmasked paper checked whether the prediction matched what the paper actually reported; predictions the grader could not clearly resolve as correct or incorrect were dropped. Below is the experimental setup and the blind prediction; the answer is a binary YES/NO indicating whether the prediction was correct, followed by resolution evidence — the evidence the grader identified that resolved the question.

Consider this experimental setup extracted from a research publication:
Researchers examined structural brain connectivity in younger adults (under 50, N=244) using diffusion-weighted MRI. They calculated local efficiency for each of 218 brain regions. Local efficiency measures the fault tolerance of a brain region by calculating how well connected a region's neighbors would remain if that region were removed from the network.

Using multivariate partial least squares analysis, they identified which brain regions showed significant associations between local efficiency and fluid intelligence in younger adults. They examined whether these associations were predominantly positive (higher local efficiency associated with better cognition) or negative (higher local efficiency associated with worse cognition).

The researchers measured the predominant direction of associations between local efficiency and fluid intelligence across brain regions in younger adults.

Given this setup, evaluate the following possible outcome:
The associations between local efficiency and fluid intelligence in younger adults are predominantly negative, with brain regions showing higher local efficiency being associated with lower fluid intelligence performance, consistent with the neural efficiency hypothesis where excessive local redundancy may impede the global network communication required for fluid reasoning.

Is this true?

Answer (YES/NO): NO